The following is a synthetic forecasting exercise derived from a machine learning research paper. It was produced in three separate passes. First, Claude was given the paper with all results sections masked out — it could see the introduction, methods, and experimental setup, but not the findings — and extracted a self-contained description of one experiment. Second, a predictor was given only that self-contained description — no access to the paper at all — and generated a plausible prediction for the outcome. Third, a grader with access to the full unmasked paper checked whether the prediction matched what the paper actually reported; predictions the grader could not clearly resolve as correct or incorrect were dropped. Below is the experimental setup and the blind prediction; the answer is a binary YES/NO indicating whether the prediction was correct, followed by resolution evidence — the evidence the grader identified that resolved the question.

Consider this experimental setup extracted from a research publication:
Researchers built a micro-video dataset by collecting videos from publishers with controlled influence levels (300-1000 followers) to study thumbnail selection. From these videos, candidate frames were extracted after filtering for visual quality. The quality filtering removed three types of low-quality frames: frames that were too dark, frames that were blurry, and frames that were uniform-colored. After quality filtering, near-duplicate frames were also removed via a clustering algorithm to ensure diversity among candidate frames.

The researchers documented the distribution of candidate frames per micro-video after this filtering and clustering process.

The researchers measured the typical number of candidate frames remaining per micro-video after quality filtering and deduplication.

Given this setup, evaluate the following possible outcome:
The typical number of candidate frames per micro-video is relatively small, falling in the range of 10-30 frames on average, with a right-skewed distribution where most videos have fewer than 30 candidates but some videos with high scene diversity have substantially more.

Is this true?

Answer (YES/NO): NO